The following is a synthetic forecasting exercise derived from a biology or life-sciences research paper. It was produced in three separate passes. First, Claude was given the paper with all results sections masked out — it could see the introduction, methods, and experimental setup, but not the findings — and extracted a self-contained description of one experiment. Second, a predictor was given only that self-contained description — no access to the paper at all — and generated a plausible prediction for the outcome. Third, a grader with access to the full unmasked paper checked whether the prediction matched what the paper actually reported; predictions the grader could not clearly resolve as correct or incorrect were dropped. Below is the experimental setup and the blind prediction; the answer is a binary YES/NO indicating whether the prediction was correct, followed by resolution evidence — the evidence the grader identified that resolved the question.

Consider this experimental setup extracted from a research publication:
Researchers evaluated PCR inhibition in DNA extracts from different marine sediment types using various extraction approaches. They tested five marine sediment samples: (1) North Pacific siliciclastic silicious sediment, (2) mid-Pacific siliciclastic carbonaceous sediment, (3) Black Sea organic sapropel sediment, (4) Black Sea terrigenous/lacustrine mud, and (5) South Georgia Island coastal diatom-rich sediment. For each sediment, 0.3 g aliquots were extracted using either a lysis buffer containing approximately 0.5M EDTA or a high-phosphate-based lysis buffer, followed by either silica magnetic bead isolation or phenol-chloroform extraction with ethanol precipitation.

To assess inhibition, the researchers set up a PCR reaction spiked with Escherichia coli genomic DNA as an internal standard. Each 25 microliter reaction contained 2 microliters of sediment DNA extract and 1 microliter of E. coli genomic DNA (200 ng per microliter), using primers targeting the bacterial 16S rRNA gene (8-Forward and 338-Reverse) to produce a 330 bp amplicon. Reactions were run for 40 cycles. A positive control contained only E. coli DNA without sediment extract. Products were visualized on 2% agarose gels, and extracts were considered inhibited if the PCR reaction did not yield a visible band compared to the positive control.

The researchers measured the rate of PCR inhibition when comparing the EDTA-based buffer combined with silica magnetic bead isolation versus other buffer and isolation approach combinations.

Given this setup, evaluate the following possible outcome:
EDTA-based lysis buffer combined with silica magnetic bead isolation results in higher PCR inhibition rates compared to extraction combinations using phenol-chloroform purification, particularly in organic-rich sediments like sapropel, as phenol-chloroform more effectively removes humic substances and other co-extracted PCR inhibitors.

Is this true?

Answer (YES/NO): NO